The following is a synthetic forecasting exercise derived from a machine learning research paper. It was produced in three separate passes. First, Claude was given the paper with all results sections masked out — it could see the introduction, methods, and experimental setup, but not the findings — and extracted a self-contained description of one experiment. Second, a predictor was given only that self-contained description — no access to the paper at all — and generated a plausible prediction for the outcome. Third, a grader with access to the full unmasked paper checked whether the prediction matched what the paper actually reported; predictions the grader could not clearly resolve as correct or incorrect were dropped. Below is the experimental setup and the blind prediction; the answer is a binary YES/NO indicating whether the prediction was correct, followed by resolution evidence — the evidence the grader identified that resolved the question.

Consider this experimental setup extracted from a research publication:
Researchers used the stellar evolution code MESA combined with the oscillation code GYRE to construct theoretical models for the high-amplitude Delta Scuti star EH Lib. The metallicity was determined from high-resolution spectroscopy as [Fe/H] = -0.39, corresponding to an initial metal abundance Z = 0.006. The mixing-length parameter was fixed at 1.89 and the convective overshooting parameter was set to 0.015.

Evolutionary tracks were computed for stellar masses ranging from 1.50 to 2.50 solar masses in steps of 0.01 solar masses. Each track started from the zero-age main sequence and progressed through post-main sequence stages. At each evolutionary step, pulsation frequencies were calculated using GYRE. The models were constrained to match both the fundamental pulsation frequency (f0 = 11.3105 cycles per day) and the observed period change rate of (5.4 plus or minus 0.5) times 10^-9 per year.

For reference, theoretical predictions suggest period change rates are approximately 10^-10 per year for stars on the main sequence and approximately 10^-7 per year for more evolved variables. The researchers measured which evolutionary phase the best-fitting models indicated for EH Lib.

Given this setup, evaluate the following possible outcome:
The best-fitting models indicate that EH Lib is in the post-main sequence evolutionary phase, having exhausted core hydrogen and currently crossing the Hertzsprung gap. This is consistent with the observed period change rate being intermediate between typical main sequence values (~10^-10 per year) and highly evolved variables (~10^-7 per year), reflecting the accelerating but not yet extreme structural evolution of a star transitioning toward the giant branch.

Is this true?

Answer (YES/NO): YES